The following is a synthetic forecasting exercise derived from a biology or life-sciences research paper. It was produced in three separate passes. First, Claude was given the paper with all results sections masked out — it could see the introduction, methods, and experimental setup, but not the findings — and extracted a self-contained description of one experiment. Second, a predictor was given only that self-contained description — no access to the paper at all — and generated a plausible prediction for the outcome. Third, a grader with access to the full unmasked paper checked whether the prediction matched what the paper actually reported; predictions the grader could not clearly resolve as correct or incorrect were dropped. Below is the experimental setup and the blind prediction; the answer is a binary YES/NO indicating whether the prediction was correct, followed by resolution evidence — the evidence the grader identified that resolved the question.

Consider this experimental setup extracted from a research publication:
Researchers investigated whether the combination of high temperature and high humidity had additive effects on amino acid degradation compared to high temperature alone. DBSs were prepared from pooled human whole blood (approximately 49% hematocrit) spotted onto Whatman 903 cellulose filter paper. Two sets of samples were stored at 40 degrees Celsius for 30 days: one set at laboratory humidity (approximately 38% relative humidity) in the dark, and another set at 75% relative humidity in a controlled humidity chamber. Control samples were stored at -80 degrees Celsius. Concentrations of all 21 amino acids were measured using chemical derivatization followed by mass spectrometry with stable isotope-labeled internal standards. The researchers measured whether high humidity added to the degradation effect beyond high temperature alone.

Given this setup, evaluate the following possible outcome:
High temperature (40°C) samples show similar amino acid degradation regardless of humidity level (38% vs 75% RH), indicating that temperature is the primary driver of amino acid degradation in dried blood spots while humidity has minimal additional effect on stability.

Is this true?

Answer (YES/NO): NO